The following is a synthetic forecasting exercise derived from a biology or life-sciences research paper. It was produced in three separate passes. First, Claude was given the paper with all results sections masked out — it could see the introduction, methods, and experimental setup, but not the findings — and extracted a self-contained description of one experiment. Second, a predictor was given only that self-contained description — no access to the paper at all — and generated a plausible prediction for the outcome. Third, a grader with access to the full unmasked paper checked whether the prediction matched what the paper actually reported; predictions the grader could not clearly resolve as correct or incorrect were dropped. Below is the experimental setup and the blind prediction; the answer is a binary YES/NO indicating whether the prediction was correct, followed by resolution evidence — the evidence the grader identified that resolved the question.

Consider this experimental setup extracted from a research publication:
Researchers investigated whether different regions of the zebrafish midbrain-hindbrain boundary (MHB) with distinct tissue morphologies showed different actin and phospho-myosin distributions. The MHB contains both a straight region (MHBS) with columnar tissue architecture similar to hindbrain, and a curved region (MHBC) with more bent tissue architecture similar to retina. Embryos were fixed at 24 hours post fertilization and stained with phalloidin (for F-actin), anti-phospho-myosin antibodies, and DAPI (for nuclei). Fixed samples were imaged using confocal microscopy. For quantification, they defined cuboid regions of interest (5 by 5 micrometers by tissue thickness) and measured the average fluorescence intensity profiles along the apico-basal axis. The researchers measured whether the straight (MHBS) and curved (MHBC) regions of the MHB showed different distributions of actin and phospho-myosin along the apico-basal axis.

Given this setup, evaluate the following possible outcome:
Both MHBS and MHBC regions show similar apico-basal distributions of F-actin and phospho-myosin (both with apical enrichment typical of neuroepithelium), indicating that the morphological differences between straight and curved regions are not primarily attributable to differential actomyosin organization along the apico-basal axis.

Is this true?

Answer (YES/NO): NO